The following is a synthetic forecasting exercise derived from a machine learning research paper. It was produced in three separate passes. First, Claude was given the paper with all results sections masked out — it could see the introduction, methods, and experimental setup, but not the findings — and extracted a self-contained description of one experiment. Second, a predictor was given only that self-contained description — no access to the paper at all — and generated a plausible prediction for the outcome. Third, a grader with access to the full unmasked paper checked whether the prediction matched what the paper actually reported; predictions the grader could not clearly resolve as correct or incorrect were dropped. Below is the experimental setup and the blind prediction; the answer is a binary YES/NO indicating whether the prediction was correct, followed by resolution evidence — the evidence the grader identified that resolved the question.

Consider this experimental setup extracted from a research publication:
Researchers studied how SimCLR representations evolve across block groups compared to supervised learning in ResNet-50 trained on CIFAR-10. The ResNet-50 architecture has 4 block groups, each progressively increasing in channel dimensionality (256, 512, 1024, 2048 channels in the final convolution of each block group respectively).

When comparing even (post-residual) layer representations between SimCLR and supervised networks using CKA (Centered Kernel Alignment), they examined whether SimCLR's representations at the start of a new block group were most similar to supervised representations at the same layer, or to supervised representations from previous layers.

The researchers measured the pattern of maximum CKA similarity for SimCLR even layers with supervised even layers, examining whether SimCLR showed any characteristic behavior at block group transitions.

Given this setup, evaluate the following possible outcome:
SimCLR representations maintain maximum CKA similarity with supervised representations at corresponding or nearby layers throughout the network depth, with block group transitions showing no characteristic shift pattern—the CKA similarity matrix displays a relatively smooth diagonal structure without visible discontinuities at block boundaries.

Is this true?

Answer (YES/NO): NO